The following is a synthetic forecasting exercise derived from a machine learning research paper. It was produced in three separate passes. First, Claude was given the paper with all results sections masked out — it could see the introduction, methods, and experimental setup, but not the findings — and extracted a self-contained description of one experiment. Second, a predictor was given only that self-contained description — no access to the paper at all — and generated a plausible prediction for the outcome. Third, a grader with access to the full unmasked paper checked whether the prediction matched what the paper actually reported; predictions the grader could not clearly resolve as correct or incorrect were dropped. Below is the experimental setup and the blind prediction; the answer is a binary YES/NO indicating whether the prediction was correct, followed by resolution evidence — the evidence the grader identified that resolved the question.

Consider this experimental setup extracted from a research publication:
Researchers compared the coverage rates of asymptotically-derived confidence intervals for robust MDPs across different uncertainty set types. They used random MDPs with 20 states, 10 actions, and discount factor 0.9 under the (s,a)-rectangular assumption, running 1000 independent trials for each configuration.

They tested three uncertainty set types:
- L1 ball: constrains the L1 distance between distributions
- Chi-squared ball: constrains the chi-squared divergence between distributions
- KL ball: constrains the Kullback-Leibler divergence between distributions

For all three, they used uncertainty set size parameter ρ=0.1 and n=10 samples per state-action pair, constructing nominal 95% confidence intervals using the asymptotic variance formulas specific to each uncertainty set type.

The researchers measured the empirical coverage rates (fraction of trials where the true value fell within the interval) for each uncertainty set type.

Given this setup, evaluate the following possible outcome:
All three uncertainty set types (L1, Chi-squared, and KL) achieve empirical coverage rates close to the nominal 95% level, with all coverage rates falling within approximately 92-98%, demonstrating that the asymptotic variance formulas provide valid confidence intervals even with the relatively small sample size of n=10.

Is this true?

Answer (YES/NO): NO